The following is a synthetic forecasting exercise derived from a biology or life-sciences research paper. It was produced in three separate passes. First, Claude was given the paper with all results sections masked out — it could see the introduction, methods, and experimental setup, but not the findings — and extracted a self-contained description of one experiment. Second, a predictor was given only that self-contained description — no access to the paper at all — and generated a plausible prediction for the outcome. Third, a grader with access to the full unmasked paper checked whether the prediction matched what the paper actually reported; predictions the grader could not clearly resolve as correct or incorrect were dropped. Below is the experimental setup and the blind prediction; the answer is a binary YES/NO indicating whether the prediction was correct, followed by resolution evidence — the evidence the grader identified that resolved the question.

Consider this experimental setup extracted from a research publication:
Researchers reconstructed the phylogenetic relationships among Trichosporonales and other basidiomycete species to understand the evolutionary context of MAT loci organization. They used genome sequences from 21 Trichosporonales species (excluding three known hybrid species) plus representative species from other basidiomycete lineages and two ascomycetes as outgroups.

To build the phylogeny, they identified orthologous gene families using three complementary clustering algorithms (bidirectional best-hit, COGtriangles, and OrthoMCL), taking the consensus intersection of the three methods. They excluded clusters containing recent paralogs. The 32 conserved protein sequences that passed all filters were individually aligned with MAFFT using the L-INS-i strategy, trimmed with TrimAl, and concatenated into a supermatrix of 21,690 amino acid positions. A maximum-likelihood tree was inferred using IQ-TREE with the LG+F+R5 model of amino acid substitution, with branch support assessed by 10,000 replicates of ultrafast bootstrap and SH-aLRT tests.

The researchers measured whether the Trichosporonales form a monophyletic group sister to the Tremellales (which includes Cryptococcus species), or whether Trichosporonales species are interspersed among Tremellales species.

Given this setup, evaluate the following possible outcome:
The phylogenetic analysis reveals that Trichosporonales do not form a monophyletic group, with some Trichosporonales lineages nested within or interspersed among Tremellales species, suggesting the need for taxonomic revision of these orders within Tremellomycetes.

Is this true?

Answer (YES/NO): NO